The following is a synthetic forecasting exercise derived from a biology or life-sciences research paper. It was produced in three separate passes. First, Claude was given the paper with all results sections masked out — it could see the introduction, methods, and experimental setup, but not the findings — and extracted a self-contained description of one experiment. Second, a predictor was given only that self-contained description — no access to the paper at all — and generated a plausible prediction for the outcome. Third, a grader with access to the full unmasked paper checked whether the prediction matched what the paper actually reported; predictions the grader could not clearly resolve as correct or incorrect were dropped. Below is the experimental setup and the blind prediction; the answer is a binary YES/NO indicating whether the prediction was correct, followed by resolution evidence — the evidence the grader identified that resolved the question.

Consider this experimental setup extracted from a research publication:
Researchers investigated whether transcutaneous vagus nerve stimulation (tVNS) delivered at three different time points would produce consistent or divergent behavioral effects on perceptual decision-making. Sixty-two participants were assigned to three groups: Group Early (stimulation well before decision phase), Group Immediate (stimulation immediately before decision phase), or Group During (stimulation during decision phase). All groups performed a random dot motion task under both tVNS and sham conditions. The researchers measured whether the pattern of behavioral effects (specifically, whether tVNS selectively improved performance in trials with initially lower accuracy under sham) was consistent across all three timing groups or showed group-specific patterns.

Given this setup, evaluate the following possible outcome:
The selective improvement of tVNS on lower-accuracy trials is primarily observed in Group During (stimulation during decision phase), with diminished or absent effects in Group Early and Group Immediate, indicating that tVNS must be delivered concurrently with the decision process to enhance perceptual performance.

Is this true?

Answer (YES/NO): NO